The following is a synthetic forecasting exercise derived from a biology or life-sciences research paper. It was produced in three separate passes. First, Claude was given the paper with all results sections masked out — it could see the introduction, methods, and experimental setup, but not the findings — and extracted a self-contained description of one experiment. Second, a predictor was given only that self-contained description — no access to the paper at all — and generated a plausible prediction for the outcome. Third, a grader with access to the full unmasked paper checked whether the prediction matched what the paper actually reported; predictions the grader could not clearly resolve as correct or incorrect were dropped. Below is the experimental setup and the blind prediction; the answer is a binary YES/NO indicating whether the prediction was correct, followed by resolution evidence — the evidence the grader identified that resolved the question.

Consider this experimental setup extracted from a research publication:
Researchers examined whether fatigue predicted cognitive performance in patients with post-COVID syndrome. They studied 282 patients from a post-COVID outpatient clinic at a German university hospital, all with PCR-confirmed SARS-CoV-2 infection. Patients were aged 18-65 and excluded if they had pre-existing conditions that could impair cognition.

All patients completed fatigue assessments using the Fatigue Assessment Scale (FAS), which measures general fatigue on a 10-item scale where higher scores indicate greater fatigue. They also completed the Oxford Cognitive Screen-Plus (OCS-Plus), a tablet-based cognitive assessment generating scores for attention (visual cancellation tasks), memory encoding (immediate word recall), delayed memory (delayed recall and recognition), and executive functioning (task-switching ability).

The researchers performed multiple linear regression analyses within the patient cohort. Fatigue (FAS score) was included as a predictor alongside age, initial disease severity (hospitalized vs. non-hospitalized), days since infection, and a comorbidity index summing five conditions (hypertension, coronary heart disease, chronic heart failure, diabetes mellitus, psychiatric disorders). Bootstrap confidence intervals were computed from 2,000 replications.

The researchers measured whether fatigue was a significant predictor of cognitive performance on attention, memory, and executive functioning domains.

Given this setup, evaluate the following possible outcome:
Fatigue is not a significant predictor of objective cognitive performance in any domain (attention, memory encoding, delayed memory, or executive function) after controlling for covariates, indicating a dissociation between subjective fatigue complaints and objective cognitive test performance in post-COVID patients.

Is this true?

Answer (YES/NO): NO